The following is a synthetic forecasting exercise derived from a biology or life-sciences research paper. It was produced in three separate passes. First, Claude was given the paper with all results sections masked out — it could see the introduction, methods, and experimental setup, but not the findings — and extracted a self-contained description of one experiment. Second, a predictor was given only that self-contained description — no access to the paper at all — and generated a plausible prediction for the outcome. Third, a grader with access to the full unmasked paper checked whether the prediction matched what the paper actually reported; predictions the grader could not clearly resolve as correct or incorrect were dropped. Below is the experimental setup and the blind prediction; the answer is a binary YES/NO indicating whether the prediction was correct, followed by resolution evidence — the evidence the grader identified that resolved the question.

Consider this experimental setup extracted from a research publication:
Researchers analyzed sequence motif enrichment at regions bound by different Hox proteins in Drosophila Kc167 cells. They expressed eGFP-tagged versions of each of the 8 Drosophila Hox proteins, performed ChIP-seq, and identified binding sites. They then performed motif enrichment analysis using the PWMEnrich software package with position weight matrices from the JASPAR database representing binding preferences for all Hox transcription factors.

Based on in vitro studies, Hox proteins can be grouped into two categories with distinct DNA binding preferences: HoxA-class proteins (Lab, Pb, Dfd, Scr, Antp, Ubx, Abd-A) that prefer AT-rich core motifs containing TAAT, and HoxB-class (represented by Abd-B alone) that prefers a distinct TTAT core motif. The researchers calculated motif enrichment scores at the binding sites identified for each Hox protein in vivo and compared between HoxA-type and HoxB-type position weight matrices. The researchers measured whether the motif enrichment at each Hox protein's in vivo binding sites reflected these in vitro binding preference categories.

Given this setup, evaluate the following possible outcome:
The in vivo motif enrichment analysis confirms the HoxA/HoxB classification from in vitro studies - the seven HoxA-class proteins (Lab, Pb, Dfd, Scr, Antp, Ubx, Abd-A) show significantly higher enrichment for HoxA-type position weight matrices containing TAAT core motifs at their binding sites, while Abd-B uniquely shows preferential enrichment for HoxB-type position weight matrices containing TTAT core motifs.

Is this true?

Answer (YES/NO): NO